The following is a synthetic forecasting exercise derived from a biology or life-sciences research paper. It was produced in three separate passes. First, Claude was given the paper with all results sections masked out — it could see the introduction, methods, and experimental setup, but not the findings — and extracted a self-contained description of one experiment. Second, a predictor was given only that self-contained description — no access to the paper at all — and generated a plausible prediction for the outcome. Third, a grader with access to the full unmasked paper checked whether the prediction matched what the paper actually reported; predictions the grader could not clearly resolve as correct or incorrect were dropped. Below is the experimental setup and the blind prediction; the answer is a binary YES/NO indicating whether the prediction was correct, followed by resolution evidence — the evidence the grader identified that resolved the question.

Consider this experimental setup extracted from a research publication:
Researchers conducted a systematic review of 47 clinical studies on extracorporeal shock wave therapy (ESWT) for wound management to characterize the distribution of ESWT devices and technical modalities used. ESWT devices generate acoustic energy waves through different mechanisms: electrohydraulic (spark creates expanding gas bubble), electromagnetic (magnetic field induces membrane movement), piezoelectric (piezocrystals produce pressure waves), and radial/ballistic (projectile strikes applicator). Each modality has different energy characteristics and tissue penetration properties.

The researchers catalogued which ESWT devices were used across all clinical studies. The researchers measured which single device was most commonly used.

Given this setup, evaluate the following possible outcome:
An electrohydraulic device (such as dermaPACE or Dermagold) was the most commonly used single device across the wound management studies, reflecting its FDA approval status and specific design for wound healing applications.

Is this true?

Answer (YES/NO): NO